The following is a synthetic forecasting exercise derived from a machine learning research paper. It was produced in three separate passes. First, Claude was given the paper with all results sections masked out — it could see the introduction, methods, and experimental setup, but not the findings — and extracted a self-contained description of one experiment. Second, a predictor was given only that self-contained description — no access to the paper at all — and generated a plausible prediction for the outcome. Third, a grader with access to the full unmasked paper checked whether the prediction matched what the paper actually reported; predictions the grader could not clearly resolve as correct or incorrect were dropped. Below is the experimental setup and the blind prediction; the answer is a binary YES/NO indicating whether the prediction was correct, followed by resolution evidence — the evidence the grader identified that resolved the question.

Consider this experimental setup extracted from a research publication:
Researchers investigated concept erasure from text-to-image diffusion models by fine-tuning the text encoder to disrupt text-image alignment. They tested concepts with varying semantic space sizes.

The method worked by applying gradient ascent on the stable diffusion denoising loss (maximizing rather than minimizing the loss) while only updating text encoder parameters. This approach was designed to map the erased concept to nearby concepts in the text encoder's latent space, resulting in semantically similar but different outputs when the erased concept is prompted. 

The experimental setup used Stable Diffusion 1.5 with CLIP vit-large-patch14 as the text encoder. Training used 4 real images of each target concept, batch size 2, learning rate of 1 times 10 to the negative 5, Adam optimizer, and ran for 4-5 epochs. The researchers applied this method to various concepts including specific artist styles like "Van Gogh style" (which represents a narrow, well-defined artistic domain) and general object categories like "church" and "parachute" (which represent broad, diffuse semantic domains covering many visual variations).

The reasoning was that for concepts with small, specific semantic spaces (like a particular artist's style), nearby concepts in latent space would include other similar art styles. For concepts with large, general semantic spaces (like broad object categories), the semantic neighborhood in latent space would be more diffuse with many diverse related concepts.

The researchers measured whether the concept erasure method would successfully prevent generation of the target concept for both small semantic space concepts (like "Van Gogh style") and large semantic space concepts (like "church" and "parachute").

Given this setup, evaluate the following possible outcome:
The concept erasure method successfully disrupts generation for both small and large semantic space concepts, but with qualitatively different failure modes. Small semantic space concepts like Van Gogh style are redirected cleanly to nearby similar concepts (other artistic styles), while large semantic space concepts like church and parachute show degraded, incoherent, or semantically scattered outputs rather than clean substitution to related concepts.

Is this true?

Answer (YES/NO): NO